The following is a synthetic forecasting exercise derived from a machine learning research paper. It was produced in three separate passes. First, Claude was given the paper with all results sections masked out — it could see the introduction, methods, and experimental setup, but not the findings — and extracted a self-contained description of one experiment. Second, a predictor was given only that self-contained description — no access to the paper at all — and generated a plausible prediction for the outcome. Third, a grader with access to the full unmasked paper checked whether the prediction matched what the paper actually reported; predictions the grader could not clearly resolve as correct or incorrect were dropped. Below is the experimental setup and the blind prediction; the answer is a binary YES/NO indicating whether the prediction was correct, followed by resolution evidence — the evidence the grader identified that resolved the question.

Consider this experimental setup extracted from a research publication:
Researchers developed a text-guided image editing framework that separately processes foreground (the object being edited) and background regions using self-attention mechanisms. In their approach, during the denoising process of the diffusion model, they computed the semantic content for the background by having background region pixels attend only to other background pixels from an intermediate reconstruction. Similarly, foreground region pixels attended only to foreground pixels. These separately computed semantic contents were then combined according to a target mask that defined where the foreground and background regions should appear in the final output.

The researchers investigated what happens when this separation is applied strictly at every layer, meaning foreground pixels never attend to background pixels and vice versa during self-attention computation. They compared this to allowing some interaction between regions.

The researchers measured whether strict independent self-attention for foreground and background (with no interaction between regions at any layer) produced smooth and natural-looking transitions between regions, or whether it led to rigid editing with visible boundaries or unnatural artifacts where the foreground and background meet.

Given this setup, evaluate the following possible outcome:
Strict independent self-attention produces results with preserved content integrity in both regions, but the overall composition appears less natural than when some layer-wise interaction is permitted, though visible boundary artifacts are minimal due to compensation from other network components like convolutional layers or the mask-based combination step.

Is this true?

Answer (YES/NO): NO